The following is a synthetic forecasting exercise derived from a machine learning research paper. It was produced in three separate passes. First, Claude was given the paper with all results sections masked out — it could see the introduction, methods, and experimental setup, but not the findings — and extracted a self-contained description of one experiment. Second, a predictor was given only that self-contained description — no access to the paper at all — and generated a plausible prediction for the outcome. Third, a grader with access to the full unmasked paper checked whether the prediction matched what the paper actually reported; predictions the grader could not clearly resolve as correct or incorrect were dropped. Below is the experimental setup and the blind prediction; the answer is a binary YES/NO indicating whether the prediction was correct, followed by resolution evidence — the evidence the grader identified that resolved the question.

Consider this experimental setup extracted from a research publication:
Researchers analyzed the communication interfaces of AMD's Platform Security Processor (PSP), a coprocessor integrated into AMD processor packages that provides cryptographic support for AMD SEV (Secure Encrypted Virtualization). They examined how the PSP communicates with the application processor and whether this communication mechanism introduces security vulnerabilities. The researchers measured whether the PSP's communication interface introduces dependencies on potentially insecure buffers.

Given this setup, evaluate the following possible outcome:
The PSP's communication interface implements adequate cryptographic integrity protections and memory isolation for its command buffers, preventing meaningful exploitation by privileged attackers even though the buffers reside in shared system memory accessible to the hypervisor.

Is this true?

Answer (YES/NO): NO